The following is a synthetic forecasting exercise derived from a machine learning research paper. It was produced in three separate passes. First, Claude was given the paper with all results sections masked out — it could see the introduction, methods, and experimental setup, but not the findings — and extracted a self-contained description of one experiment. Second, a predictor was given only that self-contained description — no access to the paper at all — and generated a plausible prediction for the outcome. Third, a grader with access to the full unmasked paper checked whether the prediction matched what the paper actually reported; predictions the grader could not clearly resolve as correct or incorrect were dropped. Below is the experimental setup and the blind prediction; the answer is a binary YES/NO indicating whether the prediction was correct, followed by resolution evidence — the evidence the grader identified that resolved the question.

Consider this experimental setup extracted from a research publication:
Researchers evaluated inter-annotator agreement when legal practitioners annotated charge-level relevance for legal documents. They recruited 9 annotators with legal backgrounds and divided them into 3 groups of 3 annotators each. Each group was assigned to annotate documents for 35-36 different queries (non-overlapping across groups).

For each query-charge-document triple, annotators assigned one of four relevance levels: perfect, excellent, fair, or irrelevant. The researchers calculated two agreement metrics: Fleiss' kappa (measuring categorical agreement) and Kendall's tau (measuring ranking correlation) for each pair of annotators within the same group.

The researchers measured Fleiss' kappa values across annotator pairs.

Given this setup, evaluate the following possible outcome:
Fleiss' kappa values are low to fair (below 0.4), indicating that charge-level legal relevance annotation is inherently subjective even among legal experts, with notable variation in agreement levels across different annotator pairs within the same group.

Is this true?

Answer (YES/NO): NO